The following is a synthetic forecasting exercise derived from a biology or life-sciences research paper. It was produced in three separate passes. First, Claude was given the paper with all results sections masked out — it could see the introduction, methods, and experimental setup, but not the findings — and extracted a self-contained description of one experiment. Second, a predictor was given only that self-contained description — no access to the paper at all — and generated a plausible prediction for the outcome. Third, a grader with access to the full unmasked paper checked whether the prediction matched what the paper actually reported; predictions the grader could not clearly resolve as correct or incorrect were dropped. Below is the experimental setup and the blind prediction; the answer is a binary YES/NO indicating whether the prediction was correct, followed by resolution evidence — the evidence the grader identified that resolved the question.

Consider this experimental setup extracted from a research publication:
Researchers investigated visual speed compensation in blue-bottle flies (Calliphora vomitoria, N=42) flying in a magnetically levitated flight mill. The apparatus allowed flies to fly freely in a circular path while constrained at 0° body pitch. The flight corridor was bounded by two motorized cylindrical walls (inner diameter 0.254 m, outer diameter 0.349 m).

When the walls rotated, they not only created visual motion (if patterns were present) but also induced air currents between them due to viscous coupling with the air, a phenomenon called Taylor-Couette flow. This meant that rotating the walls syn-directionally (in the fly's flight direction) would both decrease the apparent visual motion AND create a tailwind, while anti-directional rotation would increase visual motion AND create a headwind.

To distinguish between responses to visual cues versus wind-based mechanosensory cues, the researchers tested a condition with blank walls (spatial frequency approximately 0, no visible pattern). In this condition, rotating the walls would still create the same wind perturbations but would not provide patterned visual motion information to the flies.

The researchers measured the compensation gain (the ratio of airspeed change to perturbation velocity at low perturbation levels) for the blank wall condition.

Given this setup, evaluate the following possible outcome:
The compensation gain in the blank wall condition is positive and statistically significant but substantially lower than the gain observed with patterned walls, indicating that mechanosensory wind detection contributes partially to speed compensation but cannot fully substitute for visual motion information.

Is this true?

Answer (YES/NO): NO